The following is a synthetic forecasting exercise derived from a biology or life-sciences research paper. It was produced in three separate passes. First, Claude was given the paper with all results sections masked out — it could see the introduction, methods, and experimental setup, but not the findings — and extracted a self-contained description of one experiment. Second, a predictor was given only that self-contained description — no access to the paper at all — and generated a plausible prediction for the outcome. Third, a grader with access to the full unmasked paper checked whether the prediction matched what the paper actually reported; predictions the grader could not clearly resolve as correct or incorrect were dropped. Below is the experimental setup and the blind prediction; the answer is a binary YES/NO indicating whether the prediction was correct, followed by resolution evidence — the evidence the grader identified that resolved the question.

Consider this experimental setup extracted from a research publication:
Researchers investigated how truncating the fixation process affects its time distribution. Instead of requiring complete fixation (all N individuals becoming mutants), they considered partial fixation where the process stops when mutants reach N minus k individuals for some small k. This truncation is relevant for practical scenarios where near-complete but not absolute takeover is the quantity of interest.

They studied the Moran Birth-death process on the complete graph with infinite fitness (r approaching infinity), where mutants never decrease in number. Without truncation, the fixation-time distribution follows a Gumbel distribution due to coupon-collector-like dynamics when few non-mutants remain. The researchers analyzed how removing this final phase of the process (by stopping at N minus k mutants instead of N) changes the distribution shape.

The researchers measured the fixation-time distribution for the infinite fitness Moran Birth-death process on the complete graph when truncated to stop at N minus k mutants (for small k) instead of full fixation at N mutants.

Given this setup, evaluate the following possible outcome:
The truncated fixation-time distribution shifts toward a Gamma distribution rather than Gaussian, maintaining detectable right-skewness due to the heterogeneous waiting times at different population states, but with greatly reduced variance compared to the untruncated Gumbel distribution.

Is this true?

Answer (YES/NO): NO